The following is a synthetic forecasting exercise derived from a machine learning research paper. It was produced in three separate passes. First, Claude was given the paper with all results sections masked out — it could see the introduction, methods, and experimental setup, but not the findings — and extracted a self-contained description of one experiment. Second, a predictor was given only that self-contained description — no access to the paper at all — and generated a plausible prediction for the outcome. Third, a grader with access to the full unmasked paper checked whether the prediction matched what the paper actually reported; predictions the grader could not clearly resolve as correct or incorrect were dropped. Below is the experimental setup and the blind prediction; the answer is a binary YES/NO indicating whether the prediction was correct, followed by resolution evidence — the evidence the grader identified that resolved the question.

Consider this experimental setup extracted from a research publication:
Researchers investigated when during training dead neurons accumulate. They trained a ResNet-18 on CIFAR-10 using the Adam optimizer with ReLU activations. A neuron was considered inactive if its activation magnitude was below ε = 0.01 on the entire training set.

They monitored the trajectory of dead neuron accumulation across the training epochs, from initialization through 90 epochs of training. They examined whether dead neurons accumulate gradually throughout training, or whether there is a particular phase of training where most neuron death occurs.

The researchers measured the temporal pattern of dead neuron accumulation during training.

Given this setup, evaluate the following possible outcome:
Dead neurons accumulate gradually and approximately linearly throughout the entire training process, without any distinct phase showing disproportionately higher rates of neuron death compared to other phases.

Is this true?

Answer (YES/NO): NO